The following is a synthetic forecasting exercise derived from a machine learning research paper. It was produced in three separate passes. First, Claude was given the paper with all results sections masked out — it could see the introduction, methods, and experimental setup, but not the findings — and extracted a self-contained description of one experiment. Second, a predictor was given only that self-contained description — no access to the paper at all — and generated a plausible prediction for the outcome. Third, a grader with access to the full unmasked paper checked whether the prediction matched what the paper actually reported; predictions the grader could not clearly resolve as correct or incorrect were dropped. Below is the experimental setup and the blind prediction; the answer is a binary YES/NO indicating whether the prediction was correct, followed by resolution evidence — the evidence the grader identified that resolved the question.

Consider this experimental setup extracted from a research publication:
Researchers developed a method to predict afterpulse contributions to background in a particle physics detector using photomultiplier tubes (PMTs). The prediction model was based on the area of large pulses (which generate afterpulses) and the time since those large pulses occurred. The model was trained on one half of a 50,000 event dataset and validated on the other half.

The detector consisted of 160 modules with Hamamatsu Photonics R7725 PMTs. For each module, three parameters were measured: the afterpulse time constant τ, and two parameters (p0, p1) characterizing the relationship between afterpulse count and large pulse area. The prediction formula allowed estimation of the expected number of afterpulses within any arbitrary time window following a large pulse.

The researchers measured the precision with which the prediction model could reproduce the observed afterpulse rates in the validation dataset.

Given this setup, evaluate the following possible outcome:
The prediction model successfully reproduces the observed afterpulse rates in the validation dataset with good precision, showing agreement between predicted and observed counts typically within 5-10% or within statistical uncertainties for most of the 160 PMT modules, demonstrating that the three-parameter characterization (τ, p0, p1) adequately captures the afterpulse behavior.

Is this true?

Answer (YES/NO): NO